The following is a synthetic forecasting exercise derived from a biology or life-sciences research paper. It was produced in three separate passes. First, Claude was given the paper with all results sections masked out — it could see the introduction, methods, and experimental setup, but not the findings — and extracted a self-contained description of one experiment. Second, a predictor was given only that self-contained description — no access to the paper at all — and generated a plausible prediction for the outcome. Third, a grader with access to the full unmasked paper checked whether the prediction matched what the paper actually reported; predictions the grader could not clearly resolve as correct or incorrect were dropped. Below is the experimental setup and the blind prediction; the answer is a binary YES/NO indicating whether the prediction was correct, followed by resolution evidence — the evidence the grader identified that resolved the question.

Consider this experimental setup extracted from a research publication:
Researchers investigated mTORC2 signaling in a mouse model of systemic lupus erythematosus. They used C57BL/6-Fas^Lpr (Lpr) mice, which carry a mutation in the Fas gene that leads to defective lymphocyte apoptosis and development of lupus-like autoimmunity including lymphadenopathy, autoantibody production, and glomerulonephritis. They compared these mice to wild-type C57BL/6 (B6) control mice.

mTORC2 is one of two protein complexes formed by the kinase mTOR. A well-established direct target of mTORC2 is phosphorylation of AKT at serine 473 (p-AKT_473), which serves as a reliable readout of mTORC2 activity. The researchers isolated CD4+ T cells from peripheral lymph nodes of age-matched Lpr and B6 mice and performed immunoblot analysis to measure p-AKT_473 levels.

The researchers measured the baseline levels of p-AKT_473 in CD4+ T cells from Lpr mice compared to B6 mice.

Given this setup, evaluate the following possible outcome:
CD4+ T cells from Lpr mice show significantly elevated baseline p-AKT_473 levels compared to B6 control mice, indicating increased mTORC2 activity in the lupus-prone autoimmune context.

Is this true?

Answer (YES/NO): YES